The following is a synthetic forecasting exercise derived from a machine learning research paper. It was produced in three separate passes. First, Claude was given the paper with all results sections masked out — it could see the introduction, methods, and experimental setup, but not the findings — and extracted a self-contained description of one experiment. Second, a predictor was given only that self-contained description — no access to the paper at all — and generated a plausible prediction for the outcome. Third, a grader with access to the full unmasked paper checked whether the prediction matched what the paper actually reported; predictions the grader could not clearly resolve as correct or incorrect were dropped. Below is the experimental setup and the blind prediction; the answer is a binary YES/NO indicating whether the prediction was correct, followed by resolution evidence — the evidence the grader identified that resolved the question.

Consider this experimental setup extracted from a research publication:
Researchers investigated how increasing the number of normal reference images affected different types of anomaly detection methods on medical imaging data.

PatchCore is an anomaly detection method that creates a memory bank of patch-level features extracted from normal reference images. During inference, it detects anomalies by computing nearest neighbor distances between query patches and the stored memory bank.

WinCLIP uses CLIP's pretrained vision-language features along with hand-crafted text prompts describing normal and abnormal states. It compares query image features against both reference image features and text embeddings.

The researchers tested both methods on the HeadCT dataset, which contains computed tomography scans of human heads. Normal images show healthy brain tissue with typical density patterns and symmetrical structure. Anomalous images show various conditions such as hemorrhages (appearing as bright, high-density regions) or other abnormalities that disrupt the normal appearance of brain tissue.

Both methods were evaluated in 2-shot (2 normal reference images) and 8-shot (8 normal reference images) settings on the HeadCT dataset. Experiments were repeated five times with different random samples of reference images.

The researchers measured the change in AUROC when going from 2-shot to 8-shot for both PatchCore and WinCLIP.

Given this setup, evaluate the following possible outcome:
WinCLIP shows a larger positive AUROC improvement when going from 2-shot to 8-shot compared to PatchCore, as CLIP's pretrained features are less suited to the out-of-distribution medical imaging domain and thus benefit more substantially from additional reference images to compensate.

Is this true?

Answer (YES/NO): NO